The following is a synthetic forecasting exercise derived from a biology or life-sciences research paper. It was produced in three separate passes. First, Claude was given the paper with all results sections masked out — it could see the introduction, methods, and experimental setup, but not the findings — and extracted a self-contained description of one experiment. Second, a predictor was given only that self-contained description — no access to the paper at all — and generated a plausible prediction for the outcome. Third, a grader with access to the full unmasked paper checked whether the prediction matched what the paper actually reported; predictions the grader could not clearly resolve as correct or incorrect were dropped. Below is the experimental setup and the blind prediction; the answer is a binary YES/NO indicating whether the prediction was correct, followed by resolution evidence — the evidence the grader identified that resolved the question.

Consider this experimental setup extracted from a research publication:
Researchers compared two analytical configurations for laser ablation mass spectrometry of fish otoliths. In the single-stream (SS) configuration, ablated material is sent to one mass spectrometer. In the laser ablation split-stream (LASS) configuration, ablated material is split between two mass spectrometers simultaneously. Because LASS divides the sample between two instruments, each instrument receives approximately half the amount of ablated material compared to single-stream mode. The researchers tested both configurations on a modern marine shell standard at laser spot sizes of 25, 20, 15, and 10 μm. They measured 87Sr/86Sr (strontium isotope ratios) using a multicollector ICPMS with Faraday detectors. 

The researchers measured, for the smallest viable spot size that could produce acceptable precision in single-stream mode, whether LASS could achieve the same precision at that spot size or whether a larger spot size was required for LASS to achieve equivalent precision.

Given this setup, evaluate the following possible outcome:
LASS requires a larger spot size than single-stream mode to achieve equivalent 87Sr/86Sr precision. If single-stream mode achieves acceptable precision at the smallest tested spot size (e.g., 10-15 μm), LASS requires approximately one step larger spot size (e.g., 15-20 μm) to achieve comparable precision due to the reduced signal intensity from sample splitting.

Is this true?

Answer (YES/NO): NO